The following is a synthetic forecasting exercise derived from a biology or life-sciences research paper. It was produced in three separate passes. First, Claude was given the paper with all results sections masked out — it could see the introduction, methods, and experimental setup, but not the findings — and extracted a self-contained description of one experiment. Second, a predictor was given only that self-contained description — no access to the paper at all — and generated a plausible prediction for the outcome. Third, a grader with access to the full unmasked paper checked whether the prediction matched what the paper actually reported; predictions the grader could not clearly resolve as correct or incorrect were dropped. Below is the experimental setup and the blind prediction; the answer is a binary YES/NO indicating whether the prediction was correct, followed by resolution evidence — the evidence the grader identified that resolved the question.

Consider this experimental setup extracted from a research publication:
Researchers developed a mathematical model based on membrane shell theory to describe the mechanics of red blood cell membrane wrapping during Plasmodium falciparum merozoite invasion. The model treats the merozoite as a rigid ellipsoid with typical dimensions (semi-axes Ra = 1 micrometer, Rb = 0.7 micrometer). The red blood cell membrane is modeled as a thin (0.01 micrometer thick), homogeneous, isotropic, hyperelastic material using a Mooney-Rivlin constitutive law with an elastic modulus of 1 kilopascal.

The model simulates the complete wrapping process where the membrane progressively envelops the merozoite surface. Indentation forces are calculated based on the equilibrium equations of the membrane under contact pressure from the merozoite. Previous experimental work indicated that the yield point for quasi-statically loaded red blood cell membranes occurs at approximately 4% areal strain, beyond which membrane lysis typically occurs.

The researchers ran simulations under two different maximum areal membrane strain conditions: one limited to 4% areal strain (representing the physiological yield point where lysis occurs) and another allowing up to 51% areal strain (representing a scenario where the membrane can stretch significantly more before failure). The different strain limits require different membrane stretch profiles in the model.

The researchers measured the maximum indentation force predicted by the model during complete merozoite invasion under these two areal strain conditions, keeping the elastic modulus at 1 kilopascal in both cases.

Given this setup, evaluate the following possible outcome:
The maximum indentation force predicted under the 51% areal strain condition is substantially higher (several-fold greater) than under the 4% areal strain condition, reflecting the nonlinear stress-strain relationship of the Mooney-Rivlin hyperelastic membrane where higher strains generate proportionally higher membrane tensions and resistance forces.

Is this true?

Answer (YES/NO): YES